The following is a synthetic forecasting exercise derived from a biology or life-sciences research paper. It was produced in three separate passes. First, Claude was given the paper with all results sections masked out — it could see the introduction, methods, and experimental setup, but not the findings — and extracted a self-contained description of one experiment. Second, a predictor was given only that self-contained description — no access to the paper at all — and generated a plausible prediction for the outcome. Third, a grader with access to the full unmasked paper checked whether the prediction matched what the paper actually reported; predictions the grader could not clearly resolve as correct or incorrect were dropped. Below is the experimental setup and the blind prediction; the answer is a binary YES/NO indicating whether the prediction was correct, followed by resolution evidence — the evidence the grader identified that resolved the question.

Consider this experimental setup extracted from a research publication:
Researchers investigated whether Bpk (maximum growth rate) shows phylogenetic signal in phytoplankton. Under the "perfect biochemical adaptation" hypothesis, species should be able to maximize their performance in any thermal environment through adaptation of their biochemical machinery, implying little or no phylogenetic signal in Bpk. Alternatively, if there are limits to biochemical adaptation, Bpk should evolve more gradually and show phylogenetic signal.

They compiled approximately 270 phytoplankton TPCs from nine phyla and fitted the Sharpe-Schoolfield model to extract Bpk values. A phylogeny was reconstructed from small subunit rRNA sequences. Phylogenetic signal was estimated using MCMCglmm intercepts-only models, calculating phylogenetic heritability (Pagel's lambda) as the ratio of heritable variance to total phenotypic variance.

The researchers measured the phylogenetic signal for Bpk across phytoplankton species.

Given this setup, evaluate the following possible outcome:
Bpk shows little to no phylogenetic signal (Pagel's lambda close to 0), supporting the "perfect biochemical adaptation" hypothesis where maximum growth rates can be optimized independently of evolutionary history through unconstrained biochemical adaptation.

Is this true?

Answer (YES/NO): NO